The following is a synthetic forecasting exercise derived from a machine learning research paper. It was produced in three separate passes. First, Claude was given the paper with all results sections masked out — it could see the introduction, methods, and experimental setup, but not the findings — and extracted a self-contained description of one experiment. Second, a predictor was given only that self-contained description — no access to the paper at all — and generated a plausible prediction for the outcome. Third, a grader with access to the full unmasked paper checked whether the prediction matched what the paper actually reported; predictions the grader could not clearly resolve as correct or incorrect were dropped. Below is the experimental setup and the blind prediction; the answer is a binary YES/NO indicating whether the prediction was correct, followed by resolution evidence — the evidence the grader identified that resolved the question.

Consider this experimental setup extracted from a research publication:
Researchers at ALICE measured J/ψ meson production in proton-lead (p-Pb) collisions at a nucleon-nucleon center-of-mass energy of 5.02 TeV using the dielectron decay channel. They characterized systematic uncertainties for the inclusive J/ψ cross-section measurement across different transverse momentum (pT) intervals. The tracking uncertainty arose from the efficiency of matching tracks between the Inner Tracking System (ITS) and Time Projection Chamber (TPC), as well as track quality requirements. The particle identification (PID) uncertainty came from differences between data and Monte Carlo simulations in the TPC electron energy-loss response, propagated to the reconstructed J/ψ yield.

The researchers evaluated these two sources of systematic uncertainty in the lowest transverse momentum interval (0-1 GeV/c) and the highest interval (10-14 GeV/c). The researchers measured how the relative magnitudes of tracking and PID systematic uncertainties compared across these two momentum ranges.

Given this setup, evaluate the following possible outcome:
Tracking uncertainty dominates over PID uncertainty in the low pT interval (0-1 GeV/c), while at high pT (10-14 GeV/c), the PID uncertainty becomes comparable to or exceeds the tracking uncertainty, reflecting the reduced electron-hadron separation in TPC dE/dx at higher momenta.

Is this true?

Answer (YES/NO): YES